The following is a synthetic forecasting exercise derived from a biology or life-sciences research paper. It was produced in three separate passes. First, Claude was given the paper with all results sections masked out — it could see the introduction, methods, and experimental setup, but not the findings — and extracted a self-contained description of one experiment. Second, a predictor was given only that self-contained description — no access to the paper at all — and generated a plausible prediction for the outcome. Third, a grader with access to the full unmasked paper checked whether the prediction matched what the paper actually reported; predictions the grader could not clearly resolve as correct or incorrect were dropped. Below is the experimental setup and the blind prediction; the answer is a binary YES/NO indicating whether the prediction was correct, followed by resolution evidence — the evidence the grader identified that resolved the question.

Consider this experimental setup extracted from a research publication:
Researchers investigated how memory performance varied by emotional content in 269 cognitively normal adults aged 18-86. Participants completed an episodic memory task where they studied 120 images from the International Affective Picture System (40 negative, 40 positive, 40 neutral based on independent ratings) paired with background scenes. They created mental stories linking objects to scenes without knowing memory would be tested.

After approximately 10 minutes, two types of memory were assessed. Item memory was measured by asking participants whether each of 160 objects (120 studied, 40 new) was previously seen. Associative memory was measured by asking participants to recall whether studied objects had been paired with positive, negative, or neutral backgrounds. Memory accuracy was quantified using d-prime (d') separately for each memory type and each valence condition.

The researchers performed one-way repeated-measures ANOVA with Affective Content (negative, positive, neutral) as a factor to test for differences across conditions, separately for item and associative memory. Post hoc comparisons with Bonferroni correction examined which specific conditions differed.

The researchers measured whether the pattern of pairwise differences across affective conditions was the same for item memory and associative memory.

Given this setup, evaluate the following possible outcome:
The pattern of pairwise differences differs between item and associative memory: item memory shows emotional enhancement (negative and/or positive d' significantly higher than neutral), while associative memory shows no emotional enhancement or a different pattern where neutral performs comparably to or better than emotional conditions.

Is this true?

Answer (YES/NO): NO